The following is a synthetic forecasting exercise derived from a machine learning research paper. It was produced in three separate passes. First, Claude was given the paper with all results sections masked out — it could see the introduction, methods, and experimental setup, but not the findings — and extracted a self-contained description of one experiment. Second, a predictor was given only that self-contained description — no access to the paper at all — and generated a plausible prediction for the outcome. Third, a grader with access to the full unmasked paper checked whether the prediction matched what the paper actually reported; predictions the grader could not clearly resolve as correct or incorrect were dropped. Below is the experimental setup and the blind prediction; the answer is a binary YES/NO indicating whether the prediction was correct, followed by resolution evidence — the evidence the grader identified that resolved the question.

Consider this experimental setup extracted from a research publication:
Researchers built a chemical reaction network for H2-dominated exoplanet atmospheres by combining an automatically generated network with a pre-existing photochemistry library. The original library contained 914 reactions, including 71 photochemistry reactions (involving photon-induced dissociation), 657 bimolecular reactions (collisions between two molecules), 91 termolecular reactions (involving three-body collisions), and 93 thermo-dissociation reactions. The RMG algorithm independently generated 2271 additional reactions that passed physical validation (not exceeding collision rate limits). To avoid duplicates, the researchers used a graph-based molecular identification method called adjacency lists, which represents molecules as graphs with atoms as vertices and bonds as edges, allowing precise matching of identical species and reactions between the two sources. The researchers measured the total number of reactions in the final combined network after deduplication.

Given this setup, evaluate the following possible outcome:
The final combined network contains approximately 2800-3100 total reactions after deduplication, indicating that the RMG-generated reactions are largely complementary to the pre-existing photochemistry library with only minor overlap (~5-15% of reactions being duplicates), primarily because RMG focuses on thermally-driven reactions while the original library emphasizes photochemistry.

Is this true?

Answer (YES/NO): NO